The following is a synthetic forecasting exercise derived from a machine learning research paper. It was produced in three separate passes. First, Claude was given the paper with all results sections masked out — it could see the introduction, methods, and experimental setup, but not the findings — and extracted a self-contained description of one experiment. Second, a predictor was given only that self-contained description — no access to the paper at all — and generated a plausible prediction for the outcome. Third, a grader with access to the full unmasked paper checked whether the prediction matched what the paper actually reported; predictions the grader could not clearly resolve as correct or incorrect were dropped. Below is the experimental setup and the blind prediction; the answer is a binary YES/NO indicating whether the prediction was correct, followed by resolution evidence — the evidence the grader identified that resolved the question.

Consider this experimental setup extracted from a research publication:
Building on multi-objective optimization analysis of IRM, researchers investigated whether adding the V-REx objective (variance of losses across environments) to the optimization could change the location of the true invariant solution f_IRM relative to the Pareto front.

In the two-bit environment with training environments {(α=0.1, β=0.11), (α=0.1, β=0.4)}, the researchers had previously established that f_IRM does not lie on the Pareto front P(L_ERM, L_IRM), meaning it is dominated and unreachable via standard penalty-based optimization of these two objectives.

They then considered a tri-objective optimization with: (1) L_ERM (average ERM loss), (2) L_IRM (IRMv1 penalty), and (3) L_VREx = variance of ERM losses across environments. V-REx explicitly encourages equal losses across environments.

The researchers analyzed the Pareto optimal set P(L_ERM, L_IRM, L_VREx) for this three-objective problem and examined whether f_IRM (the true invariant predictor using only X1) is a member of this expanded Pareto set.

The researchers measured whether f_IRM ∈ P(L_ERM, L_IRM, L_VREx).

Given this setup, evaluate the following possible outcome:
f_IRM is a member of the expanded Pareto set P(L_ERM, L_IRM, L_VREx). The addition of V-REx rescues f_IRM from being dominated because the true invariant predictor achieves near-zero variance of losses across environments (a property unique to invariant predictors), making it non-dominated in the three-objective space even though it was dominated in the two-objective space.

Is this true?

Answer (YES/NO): YES